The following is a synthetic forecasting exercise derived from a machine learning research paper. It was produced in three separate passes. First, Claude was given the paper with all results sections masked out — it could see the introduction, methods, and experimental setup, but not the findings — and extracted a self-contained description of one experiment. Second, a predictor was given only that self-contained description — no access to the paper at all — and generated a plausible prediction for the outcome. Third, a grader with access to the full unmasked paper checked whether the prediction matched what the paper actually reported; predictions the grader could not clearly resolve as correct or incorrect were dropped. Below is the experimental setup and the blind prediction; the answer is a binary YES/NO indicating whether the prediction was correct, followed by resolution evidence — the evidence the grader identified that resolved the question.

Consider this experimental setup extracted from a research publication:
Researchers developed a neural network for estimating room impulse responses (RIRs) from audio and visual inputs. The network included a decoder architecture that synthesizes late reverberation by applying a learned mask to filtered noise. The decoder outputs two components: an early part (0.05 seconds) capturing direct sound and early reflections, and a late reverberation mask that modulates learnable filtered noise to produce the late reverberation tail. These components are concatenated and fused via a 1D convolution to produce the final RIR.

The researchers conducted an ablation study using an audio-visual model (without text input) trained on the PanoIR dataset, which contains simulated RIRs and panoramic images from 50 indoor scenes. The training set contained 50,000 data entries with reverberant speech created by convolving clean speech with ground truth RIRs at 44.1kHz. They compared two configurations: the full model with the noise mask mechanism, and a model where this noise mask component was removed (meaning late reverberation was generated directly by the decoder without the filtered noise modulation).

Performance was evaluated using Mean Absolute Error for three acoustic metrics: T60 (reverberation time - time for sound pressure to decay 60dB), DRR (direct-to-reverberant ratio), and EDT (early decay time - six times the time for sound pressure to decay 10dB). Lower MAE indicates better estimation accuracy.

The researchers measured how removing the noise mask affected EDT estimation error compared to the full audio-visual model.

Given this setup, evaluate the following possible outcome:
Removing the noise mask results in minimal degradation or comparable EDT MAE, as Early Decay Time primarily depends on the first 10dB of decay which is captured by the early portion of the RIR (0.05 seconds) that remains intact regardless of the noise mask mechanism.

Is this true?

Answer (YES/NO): NO